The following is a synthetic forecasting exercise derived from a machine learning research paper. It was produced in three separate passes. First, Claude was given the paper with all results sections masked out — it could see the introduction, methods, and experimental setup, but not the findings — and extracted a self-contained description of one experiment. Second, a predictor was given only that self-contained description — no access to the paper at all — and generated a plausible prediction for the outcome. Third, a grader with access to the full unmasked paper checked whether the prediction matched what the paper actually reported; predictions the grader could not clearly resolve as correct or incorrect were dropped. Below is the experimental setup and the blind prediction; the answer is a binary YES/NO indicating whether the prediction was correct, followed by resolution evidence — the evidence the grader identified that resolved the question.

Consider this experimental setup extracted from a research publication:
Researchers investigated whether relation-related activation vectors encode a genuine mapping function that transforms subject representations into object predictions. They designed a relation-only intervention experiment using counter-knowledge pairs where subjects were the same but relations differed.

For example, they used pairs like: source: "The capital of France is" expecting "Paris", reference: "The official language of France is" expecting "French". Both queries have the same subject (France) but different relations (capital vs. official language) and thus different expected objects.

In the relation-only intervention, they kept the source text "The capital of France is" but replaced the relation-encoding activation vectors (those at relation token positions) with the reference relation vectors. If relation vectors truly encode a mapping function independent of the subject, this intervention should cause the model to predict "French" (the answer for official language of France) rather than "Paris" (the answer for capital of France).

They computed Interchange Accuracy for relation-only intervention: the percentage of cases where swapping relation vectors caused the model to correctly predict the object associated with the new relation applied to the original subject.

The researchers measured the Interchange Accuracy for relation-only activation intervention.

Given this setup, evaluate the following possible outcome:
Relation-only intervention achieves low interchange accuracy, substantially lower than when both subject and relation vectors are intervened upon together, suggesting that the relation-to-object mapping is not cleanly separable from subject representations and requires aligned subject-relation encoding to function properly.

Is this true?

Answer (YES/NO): NO